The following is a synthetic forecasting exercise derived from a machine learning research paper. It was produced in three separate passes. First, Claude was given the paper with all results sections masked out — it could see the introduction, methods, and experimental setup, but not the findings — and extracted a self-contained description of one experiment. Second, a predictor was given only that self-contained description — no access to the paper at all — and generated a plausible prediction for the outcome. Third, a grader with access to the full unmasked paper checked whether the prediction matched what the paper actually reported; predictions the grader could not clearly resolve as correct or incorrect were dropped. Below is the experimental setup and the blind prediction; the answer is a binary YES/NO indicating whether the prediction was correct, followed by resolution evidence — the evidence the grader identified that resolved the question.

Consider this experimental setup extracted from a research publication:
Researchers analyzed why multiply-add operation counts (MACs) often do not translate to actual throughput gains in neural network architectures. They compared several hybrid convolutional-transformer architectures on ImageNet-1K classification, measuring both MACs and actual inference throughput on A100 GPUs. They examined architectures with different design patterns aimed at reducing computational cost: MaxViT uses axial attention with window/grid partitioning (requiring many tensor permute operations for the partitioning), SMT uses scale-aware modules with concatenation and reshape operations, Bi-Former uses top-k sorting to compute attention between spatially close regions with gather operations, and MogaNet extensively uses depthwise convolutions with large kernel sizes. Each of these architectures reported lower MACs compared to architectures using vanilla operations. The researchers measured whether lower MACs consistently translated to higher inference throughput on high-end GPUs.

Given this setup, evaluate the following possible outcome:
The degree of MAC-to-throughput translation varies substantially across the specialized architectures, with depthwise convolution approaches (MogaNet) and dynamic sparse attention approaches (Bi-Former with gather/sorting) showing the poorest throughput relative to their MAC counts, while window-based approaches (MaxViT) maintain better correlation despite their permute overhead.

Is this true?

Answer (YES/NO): NO